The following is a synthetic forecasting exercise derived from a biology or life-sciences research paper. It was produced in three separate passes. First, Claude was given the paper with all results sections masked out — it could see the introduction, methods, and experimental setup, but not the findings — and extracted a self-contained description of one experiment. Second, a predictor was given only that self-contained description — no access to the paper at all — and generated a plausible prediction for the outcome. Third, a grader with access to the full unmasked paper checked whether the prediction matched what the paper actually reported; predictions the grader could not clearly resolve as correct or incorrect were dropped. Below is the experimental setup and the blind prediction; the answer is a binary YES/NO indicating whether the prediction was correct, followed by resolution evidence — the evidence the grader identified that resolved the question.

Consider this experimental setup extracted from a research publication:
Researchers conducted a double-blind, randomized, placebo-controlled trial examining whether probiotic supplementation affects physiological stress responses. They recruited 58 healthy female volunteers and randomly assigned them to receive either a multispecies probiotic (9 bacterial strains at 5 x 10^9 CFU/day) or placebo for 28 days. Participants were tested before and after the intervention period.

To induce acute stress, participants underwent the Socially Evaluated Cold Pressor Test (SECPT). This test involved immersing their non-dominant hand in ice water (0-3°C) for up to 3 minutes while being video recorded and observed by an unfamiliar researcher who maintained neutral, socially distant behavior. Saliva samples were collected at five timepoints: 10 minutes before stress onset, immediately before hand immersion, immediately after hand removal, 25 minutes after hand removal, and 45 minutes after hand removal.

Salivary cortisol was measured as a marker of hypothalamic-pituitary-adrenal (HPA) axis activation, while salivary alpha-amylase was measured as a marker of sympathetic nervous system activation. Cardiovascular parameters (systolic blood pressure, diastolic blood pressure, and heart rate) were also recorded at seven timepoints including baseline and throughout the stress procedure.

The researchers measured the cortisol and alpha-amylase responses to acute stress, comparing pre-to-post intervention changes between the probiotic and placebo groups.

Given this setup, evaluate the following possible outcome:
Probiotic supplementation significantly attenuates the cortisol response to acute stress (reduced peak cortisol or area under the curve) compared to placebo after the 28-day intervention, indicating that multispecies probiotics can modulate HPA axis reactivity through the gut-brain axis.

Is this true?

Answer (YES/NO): NO